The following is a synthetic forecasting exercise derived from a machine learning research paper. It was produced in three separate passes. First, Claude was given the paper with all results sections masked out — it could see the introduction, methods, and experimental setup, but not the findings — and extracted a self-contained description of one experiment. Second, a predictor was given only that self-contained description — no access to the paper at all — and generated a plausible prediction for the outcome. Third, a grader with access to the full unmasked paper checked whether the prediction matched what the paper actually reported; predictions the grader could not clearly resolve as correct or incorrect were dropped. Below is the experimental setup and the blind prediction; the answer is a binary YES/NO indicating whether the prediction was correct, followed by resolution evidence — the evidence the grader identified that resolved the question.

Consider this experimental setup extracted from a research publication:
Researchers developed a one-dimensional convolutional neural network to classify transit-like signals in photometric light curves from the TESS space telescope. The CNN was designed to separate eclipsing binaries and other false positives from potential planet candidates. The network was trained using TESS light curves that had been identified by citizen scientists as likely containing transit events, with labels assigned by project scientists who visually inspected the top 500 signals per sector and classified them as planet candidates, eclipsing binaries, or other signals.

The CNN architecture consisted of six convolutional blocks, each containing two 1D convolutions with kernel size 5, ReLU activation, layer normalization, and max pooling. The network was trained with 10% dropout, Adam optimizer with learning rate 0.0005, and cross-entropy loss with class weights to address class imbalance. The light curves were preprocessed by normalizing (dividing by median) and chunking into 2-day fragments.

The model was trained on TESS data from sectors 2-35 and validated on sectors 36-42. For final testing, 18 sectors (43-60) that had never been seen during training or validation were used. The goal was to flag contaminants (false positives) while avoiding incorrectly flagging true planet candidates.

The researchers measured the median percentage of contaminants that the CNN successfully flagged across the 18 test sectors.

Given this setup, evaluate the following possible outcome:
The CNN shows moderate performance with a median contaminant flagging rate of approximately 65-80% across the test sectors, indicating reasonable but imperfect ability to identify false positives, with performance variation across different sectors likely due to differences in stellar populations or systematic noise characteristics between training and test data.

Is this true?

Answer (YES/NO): NO